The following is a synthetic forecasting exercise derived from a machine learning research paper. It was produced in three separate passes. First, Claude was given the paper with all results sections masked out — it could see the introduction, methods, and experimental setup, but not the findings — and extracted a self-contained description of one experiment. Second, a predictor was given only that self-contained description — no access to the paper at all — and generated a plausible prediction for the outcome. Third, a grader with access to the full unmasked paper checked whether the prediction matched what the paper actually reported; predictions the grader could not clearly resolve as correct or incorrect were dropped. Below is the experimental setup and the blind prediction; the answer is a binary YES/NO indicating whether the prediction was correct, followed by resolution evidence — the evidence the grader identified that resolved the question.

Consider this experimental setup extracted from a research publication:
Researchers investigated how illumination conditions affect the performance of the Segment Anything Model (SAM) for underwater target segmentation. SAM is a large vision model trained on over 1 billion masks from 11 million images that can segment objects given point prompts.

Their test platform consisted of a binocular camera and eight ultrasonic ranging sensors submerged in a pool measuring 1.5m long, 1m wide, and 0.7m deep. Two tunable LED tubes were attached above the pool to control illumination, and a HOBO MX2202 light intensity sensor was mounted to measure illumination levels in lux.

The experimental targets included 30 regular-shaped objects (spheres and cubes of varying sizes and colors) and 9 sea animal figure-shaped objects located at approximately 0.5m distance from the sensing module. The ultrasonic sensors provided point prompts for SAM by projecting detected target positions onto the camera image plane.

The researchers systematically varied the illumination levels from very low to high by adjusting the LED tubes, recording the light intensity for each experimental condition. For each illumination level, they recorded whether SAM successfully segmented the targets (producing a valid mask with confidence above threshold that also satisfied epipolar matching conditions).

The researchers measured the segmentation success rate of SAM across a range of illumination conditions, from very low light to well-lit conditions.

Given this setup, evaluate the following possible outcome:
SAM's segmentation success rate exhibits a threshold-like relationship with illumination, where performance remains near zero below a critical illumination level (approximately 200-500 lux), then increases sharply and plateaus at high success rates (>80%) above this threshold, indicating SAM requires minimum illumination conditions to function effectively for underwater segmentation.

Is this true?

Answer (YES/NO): NO